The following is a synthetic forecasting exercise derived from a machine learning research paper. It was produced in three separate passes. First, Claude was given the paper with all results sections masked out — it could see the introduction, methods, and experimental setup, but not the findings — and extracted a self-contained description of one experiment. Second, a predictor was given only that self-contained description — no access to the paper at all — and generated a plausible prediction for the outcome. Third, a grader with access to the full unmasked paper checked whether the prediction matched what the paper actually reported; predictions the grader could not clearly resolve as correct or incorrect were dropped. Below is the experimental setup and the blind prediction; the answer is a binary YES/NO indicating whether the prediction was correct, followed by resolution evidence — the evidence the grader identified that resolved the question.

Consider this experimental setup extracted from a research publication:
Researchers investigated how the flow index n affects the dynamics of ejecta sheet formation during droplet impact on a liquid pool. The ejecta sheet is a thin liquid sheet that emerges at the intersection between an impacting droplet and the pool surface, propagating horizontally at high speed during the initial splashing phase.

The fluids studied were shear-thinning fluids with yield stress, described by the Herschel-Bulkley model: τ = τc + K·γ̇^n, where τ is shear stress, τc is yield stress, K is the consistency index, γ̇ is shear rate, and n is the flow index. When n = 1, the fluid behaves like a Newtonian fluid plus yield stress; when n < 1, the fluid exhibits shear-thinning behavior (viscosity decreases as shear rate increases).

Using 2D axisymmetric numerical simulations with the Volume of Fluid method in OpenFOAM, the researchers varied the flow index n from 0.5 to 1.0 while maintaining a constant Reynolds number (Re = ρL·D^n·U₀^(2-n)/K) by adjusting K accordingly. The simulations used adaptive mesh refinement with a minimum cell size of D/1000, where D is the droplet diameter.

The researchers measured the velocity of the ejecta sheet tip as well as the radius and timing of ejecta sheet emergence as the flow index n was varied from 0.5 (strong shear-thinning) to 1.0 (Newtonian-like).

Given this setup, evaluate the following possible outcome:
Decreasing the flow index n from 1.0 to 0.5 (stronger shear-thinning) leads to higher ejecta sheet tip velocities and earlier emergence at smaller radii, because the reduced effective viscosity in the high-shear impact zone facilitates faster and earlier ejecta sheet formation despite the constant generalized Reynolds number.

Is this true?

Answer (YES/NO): YES